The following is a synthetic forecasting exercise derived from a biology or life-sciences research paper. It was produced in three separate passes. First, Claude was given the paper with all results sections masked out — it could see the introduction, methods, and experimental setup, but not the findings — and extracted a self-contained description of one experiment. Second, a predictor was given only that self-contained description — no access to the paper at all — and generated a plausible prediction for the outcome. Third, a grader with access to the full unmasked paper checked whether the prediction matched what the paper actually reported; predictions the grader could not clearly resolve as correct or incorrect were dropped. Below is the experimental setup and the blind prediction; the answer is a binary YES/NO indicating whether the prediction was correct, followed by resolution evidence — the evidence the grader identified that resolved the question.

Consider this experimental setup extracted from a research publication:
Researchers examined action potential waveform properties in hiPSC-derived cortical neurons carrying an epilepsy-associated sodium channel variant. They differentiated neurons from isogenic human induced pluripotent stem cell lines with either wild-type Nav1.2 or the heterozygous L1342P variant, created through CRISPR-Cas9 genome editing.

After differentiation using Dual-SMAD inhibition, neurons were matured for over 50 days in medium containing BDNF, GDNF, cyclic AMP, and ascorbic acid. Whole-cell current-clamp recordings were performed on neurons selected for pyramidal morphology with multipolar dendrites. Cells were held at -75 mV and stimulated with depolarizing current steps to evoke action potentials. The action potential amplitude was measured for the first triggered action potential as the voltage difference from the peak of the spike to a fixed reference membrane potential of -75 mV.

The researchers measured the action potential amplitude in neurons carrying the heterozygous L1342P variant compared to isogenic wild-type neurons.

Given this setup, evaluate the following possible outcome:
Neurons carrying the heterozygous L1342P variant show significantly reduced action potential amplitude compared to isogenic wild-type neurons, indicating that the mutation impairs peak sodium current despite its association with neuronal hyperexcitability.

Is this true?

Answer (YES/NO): NO